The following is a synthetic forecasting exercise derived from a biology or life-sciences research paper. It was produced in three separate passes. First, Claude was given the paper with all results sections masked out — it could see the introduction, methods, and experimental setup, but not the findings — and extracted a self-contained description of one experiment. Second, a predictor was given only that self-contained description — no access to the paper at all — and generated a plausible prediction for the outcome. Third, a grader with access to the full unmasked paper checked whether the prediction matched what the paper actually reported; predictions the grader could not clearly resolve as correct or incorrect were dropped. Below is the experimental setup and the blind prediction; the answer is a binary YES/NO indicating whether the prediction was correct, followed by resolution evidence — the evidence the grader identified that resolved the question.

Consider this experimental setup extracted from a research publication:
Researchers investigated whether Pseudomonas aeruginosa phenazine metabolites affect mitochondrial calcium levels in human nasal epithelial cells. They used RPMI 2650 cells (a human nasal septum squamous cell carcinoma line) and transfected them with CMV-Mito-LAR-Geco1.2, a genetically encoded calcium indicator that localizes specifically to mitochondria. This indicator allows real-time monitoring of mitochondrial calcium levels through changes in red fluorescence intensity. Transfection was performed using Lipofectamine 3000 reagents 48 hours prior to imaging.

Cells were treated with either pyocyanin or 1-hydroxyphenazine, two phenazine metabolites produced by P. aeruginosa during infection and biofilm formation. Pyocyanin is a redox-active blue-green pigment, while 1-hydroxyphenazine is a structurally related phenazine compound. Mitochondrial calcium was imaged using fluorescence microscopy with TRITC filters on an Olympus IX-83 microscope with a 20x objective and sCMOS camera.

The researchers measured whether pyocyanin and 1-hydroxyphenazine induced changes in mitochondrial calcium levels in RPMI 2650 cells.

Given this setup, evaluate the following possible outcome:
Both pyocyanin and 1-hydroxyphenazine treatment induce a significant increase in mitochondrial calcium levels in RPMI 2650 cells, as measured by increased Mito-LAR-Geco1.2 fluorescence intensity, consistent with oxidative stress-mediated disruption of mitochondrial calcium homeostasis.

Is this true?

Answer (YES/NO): NO